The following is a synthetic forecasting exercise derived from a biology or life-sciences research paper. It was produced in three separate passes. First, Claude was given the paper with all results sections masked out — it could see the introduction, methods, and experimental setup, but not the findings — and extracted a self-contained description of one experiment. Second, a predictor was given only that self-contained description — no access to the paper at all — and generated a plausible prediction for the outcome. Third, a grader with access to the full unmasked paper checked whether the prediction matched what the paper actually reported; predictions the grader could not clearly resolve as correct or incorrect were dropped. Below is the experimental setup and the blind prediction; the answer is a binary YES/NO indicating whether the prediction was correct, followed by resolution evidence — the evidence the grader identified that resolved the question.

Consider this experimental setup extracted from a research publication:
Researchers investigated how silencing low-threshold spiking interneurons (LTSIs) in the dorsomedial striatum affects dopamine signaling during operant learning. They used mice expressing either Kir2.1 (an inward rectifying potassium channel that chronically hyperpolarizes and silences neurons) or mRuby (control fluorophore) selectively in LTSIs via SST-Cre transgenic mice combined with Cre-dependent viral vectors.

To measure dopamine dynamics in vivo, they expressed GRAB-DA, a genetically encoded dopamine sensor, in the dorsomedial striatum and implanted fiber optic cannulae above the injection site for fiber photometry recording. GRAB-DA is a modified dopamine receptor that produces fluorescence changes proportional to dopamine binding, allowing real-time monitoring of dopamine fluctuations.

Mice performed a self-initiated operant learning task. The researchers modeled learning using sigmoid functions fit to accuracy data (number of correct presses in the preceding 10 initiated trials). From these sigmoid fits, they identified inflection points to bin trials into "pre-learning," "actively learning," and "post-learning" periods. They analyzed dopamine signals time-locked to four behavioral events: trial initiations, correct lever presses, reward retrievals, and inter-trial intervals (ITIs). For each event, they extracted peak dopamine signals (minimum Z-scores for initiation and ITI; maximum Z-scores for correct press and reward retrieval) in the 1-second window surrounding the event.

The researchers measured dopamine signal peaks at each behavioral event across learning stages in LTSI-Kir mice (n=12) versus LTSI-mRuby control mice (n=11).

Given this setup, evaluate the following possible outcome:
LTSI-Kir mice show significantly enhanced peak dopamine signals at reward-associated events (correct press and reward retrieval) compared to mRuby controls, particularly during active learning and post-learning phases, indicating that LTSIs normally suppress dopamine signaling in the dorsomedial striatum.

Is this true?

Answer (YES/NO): YES